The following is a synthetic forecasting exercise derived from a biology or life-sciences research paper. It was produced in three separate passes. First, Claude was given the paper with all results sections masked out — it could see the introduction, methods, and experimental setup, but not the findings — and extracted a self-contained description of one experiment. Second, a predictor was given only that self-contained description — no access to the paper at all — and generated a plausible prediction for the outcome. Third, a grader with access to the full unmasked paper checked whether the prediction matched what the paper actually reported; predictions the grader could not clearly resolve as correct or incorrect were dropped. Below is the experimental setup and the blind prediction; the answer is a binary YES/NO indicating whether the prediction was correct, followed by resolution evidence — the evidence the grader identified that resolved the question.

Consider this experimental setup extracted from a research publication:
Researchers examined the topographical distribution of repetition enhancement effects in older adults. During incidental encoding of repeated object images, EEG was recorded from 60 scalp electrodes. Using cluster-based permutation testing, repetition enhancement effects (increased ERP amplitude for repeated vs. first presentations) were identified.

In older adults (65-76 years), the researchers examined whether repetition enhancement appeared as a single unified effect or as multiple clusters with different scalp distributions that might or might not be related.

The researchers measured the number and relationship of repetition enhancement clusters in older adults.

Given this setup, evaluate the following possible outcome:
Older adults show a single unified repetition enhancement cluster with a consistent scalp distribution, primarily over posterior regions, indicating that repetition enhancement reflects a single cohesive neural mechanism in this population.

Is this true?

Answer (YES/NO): NO